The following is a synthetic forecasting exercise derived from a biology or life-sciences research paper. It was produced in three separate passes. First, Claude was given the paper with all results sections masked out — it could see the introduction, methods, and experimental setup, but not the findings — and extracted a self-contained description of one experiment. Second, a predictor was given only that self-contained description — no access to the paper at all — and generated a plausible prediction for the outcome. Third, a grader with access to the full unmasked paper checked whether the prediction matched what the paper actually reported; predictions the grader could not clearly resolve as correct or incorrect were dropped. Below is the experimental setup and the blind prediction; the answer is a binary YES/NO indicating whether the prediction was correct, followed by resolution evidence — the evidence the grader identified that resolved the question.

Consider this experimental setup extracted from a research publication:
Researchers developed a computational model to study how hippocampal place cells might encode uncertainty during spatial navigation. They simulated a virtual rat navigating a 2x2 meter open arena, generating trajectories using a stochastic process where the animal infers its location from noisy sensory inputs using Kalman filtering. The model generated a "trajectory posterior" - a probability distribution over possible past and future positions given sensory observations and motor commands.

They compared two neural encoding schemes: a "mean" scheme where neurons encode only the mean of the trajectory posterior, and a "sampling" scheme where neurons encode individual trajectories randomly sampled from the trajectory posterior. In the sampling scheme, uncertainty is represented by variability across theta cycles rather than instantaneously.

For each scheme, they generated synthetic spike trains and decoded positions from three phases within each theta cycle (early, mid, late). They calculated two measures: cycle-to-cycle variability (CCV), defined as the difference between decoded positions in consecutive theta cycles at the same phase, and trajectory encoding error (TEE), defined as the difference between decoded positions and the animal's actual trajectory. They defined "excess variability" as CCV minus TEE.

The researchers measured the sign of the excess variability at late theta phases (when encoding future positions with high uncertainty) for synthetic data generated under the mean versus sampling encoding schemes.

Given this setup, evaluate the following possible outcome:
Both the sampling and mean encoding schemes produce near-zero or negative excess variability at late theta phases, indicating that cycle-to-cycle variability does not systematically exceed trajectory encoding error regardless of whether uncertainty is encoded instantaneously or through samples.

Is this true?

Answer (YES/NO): NO